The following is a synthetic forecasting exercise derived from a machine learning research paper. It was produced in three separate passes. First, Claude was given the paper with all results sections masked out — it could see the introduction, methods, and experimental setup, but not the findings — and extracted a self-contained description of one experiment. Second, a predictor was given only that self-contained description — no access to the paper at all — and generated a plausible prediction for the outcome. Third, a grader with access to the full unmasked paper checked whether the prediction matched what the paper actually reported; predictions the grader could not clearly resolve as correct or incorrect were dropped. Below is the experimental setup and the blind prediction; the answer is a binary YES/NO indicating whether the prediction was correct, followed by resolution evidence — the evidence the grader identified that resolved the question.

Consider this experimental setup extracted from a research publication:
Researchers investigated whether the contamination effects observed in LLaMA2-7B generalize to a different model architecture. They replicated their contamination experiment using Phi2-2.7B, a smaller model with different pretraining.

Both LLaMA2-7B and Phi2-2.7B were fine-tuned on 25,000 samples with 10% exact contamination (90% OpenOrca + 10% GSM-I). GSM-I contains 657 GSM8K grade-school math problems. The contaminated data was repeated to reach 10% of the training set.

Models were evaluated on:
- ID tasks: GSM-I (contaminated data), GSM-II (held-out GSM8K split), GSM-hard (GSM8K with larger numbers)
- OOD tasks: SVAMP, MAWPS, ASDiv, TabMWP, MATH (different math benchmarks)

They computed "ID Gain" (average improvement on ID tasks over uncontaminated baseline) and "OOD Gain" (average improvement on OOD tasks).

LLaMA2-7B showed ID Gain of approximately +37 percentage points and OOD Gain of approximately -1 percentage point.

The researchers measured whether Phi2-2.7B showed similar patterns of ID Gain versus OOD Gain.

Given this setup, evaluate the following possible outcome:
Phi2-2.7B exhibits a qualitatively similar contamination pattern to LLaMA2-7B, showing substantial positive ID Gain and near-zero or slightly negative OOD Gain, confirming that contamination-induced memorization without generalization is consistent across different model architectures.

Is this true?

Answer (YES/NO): YES